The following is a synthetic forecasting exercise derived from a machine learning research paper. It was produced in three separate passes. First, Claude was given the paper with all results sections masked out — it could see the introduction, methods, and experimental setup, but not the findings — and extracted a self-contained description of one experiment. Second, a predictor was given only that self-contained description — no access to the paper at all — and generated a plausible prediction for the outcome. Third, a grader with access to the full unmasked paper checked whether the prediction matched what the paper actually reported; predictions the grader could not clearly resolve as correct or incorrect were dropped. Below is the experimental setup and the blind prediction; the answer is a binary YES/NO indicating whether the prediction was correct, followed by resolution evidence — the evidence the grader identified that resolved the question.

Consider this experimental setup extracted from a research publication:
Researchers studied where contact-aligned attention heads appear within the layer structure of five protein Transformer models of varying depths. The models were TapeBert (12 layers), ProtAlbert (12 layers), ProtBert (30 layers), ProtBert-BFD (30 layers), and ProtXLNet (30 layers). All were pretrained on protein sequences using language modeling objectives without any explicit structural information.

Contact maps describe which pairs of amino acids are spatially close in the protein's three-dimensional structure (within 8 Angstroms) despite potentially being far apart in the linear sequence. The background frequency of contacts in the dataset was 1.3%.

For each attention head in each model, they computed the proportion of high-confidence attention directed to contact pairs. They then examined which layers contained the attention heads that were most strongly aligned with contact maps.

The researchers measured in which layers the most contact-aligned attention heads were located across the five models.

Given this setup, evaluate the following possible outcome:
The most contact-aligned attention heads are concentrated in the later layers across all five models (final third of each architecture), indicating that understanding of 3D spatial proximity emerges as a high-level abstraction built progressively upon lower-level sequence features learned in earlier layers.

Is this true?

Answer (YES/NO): YES